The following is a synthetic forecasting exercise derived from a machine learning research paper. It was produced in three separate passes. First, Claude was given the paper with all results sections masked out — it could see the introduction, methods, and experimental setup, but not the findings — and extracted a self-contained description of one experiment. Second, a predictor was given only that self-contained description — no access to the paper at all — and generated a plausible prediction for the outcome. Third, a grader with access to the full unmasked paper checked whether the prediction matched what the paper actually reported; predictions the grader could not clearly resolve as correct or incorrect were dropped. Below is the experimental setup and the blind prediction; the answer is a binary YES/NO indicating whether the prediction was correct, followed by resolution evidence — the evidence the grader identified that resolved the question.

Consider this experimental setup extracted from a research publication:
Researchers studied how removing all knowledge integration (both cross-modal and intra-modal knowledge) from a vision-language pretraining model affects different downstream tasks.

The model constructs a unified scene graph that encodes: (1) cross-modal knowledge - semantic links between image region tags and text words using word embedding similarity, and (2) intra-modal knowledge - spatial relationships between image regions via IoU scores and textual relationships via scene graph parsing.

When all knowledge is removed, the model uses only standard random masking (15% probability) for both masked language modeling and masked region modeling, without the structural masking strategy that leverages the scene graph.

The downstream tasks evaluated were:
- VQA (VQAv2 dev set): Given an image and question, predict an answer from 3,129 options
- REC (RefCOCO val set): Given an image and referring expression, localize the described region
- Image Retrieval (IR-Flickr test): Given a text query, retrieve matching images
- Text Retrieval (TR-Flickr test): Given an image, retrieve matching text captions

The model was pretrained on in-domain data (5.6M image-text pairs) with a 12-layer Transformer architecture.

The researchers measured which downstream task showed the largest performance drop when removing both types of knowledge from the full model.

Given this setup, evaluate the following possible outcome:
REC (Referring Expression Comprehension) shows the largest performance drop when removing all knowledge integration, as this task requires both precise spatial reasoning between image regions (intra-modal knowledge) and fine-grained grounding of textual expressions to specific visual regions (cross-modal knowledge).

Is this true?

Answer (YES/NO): NO